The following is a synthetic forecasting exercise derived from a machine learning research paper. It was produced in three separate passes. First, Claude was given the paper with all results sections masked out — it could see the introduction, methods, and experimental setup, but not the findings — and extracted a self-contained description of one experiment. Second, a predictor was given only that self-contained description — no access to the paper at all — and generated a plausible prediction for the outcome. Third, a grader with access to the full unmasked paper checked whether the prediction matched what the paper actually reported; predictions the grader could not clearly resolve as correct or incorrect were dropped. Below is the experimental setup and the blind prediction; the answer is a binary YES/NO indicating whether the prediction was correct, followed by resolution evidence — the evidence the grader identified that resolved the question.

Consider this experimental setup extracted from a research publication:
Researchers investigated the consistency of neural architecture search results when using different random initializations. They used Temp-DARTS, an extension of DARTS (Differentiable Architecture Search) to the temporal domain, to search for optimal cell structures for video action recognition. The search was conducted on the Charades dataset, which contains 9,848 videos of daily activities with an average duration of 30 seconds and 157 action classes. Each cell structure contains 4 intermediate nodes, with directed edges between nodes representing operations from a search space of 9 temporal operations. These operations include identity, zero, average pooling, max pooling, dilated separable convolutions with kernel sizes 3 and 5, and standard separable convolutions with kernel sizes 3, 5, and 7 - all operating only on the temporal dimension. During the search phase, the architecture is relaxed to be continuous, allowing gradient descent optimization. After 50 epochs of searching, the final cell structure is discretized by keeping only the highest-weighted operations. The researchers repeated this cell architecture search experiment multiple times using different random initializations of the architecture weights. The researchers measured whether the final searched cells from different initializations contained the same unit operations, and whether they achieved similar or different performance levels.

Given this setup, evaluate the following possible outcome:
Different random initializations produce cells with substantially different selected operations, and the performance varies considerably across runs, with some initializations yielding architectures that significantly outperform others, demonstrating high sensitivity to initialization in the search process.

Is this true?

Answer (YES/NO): NO